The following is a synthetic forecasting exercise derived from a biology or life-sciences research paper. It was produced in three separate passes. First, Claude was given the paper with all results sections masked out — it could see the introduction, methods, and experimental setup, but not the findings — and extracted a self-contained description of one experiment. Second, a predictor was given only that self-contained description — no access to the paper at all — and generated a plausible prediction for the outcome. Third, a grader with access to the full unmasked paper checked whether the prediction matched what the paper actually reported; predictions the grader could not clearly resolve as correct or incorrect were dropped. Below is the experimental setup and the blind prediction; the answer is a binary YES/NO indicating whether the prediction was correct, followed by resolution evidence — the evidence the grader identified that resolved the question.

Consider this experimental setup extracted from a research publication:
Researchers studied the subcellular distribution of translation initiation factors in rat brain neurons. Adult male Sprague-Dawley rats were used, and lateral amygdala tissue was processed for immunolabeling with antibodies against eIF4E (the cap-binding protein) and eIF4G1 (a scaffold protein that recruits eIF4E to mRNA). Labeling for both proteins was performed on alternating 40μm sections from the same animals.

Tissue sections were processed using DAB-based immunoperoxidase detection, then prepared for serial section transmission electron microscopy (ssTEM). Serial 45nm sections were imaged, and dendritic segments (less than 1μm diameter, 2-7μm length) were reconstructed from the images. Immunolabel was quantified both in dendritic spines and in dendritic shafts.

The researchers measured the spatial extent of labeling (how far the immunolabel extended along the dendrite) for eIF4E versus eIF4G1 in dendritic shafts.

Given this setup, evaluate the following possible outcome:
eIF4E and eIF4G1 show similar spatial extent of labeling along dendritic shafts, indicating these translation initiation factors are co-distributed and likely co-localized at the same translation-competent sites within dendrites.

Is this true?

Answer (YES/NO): NO